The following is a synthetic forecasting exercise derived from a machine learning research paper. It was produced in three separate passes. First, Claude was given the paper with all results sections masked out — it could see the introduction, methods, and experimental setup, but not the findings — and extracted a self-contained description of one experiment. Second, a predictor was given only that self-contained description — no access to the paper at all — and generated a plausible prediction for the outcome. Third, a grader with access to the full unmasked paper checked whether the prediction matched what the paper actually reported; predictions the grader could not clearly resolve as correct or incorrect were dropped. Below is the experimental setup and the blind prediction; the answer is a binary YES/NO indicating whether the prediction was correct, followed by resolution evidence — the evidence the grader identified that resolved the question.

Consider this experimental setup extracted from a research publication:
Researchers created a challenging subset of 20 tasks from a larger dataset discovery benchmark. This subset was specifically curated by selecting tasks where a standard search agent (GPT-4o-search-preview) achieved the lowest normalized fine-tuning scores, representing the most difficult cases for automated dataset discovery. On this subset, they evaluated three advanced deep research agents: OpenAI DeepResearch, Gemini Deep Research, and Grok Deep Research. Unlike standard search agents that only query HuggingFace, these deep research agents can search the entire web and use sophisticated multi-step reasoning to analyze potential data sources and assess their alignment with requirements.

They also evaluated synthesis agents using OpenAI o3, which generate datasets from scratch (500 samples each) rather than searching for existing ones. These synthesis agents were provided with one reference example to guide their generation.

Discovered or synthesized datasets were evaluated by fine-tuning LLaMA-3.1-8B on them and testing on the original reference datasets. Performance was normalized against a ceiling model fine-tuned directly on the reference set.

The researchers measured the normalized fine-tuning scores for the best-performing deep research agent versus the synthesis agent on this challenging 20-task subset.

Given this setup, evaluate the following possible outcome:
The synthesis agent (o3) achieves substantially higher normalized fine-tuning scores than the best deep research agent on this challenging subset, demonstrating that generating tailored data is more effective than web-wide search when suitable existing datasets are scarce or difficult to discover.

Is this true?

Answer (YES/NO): YES